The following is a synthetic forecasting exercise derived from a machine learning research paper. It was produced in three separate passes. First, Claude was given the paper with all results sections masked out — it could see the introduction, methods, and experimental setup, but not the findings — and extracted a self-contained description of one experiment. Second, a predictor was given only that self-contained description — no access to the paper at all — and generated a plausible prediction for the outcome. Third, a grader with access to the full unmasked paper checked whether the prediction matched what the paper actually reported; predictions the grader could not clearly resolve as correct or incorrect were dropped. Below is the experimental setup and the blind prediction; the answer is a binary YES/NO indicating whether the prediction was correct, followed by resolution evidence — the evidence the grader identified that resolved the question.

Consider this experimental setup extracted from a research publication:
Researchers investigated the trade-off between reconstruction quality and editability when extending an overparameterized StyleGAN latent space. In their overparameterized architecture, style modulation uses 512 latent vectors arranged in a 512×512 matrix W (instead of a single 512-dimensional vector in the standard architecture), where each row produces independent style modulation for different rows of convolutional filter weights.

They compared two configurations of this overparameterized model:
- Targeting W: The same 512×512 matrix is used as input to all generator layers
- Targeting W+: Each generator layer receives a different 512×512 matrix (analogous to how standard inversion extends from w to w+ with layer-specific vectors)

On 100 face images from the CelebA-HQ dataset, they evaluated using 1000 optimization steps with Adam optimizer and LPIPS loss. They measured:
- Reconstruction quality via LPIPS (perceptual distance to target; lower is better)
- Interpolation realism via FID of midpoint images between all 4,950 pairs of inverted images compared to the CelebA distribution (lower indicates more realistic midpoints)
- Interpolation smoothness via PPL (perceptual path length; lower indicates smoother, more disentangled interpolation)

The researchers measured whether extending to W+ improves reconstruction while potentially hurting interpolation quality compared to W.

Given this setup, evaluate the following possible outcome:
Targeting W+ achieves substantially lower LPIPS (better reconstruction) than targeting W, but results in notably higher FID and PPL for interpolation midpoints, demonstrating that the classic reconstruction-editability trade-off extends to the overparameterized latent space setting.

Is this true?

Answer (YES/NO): NO